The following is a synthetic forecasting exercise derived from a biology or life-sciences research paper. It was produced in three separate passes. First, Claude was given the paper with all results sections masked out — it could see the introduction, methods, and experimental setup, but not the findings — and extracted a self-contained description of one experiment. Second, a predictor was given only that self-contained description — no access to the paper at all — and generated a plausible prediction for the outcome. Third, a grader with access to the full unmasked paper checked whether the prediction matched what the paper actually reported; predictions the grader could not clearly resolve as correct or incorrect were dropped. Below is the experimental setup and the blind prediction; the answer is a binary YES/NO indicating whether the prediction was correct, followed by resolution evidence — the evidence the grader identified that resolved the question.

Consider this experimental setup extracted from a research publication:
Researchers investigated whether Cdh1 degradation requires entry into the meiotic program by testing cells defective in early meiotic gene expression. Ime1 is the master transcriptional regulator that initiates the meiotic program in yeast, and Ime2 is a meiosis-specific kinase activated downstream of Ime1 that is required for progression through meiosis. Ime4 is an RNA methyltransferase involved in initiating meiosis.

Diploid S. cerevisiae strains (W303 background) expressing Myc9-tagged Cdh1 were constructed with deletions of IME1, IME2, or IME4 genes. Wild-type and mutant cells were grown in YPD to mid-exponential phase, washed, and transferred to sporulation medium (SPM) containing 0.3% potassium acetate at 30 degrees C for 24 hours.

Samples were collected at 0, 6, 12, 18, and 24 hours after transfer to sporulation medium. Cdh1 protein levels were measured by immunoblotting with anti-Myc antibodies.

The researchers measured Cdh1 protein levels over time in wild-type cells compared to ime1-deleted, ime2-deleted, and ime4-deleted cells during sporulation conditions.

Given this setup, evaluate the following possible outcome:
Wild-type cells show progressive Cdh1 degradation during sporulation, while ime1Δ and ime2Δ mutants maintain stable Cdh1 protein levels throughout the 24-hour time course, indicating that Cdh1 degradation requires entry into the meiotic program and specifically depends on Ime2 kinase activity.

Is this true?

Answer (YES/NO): NO